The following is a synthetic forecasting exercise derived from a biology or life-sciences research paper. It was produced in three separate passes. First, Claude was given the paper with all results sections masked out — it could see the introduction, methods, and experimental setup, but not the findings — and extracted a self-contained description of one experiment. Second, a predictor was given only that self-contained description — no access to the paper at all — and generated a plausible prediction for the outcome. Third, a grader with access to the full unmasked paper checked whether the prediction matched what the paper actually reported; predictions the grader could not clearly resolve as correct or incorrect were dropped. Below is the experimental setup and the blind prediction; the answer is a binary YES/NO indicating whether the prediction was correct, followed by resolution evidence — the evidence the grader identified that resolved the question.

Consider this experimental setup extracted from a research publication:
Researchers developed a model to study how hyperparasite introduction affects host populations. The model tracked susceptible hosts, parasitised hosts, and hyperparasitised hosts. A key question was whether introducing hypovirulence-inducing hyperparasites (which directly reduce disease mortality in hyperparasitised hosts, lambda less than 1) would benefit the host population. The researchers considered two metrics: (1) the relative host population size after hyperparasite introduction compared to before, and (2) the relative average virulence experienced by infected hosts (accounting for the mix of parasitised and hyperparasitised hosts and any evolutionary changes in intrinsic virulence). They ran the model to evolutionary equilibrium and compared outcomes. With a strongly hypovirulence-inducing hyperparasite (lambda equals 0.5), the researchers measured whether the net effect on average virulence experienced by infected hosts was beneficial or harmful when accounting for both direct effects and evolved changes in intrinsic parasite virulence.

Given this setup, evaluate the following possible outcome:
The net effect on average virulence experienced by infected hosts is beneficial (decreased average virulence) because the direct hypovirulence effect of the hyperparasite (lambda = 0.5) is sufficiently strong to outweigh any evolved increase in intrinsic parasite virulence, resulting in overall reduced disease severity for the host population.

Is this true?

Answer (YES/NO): NO